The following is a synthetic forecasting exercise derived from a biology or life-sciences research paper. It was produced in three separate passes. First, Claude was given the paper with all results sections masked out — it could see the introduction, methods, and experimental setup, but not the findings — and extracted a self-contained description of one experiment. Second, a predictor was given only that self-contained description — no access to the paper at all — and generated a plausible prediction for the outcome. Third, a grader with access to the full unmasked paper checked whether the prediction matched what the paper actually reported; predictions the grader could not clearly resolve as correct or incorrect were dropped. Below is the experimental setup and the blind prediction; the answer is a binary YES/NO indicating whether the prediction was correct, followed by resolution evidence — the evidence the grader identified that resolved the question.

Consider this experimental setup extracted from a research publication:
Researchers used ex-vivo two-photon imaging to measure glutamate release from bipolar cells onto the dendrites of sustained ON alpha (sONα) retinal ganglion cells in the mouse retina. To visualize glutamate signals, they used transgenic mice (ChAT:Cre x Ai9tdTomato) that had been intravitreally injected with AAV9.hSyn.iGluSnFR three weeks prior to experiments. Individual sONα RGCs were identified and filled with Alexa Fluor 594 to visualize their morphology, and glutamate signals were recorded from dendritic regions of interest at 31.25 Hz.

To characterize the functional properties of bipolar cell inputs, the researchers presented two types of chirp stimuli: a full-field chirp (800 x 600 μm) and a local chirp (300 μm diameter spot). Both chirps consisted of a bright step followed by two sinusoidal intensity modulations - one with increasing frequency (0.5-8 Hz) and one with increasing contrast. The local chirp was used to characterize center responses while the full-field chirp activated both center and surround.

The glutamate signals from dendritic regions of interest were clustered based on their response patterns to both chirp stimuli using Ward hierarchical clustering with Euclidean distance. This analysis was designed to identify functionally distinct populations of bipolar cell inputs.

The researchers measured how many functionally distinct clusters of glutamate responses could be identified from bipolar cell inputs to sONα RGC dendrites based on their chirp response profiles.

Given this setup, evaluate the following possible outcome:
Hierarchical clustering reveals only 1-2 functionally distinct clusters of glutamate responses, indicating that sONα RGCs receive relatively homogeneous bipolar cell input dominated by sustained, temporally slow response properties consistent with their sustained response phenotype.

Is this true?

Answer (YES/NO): NO